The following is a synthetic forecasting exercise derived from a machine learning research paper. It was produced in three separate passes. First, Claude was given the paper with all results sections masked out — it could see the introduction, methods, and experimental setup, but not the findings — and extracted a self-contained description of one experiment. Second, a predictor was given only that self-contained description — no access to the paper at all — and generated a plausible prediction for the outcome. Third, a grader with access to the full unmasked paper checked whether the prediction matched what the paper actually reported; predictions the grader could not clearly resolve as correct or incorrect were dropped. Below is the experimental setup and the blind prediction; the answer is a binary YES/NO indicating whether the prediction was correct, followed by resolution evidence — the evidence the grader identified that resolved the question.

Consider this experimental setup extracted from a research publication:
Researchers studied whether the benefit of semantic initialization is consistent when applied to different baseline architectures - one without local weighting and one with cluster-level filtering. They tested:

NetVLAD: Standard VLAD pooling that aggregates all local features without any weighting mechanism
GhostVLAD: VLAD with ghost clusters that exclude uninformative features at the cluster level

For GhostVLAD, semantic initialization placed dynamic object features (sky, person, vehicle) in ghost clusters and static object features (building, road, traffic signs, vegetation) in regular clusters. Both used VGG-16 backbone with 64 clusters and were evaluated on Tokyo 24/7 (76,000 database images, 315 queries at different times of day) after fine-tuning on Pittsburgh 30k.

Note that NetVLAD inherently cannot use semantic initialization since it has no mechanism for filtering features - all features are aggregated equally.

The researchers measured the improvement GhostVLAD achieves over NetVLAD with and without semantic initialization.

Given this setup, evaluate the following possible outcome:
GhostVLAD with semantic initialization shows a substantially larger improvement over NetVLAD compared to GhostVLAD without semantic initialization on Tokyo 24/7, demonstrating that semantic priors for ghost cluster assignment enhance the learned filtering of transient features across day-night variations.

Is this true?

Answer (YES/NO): YES